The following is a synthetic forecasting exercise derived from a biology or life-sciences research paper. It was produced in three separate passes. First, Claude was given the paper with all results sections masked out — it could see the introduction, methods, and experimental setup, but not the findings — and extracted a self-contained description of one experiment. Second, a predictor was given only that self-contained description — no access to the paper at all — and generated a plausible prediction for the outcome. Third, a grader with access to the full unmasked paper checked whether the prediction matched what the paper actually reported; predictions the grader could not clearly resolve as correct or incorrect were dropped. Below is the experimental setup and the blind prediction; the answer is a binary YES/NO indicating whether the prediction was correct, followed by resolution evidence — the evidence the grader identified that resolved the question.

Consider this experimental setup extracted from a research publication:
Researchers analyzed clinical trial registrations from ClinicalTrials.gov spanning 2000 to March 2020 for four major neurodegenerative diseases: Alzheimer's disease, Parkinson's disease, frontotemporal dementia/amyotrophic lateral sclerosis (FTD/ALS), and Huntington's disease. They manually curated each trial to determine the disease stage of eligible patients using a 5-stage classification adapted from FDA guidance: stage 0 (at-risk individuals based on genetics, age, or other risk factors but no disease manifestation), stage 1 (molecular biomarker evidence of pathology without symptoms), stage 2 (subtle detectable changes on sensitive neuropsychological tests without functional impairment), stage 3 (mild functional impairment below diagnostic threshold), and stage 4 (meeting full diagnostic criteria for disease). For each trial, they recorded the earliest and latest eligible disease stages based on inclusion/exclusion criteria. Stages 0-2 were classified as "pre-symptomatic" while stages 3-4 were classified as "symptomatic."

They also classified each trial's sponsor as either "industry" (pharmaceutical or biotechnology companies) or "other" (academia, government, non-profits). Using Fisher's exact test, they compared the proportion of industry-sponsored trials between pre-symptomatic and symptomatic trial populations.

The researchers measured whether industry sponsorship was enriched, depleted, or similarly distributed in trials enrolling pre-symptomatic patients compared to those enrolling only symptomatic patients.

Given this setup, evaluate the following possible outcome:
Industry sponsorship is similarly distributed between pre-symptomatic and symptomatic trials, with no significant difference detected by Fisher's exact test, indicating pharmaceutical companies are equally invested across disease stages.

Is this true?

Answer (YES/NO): NO